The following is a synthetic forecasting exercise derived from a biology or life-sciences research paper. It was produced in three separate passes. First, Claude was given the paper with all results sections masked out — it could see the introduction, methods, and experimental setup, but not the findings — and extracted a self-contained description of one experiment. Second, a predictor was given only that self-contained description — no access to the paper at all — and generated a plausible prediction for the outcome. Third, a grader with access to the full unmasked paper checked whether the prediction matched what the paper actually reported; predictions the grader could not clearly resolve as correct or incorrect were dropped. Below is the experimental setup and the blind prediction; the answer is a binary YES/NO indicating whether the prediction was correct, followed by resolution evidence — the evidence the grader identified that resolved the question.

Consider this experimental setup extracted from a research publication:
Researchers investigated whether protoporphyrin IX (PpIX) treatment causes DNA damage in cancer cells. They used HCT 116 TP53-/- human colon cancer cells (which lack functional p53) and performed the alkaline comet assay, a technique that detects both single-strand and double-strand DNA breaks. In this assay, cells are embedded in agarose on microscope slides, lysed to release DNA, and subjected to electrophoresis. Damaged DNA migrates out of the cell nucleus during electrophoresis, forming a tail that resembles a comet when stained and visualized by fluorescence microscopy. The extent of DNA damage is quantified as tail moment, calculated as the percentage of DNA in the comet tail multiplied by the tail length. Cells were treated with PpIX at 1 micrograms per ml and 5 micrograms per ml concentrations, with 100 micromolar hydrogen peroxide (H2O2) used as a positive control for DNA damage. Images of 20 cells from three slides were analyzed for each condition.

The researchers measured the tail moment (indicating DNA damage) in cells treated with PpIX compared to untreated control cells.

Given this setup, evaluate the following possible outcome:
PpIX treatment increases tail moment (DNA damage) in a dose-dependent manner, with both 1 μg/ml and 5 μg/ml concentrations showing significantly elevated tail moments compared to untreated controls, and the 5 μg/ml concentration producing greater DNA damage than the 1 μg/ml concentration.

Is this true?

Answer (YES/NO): NO